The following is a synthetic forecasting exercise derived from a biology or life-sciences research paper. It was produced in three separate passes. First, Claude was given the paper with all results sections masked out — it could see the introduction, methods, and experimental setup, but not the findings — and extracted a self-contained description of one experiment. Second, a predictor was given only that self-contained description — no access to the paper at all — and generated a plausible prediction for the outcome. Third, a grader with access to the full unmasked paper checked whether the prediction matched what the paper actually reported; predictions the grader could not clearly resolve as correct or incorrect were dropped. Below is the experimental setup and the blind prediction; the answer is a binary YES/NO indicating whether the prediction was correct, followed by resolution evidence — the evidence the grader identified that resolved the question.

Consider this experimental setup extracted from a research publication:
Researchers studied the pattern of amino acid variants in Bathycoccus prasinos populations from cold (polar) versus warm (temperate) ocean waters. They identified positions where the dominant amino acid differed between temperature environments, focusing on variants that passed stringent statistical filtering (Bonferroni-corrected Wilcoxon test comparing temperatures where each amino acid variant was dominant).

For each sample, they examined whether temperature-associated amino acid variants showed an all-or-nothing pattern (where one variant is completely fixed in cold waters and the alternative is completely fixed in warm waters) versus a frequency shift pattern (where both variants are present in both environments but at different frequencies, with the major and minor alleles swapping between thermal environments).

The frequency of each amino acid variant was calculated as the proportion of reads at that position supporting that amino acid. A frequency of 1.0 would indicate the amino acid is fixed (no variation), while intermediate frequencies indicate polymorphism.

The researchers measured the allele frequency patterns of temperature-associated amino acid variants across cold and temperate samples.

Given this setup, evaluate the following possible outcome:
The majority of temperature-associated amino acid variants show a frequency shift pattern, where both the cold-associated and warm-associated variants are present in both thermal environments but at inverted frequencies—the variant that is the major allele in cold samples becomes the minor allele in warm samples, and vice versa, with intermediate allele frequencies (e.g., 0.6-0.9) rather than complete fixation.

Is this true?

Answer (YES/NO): NO